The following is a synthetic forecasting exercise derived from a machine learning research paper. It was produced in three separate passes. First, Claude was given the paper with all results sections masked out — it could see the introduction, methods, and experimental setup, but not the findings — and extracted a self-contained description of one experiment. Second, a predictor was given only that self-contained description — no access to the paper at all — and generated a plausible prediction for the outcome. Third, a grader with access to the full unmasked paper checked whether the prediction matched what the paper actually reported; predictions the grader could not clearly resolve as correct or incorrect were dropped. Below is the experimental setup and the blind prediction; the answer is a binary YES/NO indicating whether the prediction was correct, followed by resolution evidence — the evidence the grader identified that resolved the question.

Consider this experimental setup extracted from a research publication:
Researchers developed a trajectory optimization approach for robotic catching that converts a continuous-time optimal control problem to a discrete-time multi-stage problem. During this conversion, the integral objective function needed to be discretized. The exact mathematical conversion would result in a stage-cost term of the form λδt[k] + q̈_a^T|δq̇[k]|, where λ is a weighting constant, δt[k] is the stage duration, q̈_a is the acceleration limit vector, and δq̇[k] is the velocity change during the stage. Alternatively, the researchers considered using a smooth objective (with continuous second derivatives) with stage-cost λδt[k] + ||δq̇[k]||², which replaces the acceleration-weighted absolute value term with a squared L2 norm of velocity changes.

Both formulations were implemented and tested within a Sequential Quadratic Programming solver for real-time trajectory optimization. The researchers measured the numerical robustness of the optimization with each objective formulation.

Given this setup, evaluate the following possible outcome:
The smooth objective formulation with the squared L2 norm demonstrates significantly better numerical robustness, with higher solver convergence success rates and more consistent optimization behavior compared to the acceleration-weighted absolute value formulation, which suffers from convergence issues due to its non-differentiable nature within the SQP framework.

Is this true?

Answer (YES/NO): NO